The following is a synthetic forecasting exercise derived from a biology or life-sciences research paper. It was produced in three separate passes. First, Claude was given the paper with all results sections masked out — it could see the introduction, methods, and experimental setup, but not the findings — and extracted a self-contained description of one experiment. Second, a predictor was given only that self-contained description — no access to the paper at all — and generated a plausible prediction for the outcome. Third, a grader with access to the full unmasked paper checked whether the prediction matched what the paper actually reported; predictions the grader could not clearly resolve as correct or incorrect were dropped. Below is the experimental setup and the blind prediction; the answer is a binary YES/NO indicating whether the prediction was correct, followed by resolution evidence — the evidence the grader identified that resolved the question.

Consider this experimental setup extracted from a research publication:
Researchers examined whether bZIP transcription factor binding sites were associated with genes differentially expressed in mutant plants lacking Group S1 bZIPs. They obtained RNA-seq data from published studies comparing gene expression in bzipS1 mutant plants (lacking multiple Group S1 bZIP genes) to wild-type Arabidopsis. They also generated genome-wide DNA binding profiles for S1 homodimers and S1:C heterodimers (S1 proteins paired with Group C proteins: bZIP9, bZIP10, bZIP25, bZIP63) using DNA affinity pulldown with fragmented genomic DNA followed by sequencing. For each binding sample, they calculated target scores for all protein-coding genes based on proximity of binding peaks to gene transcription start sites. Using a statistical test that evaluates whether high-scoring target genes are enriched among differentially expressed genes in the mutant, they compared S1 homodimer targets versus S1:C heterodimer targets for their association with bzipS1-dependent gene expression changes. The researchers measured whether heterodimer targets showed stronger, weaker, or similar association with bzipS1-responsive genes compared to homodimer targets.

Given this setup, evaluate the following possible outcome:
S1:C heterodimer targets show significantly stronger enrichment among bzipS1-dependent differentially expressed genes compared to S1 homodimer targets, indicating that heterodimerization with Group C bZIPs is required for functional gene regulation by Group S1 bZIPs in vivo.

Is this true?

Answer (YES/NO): NO